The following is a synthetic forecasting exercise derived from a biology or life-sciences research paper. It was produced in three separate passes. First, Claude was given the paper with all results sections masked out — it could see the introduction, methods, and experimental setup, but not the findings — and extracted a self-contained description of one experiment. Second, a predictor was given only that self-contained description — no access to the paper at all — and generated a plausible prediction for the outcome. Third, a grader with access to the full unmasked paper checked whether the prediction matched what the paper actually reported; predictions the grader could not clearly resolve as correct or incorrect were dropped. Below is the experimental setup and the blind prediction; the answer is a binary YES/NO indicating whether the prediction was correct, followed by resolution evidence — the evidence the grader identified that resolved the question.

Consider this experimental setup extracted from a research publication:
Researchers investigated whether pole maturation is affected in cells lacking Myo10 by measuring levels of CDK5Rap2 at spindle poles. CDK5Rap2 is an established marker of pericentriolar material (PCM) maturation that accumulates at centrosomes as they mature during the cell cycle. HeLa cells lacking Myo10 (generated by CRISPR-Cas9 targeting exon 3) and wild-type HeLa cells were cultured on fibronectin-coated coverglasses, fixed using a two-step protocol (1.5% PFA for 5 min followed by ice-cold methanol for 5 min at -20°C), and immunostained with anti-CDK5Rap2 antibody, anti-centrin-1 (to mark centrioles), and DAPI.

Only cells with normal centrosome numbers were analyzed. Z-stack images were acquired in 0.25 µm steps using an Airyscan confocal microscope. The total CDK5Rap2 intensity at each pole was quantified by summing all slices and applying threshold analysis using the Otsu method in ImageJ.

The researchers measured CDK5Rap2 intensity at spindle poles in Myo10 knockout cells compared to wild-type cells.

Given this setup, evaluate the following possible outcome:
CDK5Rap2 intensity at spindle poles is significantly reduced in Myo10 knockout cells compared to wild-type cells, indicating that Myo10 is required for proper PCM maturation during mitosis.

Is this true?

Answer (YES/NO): NO